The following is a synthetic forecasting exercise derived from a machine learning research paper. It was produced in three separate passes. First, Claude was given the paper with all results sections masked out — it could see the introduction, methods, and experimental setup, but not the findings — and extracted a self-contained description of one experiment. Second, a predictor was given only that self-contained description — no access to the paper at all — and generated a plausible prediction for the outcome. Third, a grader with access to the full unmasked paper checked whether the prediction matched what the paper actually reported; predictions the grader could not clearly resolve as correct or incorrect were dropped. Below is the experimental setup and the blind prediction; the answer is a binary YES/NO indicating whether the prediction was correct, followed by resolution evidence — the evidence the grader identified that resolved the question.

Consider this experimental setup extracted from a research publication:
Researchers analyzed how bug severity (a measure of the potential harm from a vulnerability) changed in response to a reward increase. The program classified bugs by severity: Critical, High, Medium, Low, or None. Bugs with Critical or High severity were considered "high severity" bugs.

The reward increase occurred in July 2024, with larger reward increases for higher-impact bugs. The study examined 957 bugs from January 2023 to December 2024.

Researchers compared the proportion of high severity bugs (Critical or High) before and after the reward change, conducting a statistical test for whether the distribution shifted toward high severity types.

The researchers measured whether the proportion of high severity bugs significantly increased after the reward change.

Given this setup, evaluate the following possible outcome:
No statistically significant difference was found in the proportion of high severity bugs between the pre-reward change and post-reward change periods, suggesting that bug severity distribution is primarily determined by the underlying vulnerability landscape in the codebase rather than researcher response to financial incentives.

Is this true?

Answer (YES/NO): YES